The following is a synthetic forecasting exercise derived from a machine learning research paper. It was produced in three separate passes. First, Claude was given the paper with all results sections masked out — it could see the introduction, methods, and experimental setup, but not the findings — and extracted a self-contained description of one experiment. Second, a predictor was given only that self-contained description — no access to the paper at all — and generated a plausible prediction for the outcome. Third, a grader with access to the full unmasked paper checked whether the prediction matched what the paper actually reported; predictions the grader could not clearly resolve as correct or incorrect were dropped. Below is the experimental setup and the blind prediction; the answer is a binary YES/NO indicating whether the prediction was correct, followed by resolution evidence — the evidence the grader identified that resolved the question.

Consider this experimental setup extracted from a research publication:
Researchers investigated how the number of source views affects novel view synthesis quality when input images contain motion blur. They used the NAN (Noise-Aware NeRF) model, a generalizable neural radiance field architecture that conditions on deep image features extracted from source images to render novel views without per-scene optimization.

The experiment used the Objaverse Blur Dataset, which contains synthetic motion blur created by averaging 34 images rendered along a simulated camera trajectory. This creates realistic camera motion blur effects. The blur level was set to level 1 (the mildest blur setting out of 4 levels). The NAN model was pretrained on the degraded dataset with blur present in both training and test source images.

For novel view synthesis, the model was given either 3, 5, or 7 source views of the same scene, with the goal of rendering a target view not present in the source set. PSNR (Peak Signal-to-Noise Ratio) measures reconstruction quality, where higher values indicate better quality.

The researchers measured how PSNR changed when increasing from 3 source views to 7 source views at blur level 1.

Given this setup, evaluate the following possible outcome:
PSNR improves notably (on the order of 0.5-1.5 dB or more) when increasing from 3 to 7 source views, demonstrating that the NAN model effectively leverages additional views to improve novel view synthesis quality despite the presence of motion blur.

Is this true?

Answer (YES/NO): YES